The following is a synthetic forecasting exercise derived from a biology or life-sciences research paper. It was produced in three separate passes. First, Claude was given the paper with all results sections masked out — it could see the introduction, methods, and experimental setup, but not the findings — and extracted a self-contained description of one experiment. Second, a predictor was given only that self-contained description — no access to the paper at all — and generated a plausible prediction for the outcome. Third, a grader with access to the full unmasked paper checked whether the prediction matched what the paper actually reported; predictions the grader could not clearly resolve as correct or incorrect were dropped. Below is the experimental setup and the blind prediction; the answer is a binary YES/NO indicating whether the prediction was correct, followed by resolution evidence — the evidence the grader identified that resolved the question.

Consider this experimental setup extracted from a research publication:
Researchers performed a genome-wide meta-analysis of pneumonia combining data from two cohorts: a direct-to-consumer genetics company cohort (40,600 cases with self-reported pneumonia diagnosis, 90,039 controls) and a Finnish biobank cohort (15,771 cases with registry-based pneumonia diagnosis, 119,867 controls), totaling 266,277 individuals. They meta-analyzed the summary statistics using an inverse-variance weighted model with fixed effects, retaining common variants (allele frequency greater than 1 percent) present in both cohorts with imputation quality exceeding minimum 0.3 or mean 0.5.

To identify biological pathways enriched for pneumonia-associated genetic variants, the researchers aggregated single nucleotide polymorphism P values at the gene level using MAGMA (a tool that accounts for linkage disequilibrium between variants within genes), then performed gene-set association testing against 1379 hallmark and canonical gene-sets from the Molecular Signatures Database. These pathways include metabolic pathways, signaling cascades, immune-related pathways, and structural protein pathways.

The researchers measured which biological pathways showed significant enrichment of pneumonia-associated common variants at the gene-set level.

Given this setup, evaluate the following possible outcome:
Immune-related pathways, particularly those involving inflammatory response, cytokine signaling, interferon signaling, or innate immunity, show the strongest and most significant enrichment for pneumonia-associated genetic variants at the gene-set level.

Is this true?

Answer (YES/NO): NO